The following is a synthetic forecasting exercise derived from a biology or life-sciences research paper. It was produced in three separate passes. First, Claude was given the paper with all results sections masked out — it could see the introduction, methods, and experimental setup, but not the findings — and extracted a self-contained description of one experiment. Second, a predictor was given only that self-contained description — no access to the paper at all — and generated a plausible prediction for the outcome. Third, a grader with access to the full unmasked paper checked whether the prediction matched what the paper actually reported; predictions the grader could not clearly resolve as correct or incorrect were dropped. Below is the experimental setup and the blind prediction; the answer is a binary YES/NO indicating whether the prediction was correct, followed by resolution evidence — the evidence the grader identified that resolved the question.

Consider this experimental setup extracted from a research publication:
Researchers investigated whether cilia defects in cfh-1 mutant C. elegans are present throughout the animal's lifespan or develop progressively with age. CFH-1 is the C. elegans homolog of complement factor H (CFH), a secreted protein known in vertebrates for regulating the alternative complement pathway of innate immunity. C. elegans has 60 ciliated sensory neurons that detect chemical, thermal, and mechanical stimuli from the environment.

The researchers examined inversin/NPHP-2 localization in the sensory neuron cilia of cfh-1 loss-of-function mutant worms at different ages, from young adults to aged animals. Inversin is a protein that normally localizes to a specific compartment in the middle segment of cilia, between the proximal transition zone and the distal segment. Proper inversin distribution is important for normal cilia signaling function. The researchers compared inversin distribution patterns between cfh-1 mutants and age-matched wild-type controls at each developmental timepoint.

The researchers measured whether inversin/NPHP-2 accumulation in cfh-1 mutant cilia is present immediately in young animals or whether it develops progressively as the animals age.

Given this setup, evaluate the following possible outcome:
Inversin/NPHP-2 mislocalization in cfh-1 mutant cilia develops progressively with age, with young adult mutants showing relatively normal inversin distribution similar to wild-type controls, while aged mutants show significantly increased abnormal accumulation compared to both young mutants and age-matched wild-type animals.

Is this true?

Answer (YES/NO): YES